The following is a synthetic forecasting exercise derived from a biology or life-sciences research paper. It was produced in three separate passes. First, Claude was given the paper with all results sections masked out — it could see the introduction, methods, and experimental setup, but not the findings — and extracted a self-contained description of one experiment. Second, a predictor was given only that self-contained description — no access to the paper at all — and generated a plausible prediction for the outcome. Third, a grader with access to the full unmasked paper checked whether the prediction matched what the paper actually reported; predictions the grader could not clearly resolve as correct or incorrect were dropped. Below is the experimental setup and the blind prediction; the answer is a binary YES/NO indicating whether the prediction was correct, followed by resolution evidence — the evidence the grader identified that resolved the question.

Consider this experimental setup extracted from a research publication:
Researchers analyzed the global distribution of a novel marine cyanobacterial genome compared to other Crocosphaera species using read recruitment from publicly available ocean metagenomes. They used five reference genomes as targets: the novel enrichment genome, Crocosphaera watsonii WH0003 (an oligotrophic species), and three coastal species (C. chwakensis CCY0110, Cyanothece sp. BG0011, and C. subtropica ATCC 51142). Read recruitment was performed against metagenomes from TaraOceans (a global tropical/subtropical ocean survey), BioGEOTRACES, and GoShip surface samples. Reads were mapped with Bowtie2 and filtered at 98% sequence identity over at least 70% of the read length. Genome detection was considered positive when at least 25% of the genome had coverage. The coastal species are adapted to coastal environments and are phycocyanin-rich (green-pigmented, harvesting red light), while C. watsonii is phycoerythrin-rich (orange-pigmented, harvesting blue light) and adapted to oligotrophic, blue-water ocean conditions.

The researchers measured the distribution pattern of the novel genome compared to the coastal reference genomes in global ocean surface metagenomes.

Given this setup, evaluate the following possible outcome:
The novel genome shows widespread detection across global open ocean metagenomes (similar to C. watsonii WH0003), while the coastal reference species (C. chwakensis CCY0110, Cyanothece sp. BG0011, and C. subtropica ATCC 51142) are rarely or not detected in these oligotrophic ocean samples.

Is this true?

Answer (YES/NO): NO